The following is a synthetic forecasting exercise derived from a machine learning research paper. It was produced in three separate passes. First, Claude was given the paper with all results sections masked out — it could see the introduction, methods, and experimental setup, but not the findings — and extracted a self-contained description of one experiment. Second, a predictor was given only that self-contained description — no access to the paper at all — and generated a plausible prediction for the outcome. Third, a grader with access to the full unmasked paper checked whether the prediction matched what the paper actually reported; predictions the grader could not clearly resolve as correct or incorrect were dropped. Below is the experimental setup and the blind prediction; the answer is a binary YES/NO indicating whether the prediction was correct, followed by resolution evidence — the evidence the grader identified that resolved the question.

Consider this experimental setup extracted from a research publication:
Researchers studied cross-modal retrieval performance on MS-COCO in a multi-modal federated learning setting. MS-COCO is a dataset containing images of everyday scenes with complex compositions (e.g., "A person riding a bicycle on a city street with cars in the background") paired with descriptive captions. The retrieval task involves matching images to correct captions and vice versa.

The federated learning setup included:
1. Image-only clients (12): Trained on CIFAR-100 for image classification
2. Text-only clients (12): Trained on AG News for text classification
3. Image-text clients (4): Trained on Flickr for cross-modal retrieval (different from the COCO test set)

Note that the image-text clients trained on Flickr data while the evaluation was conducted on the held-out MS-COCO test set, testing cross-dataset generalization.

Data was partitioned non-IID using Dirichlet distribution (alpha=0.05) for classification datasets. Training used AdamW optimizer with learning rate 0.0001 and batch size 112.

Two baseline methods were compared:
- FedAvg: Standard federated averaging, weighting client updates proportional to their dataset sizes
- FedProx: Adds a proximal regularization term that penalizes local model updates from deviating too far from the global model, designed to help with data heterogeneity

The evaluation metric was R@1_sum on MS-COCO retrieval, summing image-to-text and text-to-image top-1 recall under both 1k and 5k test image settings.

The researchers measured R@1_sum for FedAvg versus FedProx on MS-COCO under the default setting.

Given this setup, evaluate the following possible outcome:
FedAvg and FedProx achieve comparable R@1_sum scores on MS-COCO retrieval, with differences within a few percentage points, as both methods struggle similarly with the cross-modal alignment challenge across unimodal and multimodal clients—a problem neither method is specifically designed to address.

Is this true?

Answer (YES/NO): YES